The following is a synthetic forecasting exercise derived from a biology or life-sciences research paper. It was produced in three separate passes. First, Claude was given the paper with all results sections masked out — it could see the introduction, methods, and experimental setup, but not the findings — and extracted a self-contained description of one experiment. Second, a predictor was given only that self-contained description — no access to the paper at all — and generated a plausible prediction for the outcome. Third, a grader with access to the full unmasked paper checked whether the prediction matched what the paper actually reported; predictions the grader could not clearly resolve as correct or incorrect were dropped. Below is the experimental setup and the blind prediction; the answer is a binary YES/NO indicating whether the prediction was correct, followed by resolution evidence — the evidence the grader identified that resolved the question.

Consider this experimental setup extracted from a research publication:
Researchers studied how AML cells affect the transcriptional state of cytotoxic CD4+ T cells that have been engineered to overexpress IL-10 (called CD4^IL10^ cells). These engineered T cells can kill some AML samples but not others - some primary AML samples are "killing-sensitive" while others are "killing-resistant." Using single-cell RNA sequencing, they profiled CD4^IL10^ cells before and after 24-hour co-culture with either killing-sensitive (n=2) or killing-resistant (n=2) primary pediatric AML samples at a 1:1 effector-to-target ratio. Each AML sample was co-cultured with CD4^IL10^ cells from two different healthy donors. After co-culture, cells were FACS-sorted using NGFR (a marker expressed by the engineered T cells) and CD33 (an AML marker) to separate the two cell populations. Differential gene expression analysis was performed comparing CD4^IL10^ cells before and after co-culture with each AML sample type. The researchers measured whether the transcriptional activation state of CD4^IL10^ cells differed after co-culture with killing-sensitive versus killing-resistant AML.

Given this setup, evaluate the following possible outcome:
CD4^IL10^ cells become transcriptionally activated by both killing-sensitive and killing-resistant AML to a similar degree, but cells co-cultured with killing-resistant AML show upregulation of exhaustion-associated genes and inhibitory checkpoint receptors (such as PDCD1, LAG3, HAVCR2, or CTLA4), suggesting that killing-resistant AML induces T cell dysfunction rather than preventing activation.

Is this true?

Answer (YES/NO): NO